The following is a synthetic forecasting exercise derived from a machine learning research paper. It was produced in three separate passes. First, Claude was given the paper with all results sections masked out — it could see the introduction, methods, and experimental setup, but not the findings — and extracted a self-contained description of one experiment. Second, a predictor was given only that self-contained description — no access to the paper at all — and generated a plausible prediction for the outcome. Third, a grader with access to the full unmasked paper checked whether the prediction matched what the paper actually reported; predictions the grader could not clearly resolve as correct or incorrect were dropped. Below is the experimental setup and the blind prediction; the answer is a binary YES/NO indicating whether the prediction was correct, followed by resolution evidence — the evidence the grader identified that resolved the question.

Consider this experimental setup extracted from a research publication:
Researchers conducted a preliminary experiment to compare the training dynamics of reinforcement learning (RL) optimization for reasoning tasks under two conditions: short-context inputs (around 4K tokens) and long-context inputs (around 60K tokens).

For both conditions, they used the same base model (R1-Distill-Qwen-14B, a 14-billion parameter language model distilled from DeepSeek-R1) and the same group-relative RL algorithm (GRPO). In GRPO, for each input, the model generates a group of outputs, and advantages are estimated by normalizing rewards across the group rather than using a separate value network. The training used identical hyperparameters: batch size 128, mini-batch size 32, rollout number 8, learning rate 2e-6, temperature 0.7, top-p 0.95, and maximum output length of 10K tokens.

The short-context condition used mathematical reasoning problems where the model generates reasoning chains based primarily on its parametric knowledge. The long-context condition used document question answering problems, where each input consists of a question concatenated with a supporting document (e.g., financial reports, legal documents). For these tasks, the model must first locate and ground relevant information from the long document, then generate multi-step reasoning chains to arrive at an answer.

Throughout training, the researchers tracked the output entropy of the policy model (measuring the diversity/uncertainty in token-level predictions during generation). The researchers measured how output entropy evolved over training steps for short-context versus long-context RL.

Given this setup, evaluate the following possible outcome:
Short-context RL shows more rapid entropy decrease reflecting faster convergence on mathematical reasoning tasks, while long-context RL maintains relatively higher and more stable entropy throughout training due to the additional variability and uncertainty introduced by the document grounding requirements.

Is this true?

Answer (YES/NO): NO